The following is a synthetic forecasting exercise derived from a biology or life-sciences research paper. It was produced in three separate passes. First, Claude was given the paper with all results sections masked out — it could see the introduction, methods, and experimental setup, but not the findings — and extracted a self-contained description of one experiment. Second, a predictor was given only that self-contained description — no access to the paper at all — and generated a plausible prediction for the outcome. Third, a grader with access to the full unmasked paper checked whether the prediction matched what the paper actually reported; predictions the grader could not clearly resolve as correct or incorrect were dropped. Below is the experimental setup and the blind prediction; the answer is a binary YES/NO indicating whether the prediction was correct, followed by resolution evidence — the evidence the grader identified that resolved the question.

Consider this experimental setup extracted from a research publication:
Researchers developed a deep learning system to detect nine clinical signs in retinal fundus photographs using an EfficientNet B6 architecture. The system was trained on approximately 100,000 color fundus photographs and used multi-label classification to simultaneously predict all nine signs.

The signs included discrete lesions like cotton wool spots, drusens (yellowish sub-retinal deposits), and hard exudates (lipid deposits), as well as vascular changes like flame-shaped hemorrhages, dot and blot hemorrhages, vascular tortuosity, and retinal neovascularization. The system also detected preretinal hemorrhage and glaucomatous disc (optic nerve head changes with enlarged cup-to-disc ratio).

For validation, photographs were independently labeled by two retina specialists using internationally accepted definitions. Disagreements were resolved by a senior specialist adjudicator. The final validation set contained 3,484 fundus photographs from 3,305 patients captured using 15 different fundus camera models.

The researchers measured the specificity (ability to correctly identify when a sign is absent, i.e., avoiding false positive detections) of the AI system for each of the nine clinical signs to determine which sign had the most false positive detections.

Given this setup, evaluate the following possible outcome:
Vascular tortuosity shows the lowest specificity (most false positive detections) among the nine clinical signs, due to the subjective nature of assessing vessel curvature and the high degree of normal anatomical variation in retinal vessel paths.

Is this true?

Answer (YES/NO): NO